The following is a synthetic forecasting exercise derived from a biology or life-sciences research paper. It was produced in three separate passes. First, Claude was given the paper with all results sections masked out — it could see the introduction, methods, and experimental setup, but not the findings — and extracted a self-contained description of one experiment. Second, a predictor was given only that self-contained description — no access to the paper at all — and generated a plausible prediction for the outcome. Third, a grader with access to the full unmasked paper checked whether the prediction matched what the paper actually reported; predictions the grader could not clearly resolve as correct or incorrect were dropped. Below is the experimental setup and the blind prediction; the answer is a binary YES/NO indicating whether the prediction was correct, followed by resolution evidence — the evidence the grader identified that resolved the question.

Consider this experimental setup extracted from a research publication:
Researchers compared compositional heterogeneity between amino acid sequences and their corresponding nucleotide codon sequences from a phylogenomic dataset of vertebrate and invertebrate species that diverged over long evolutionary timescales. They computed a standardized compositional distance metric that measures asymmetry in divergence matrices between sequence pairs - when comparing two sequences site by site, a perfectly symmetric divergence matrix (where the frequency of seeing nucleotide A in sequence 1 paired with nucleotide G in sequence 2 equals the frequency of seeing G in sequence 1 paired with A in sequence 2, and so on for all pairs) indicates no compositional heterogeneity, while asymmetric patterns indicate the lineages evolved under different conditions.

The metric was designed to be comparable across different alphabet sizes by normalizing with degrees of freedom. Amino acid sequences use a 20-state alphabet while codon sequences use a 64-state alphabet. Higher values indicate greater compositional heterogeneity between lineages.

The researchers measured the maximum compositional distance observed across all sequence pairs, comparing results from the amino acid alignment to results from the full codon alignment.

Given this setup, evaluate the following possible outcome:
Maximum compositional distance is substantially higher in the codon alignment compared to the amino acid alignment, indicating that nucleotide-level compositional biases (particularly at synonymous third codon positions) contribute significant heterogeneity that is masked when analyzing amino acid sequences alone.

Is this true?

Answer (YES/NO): NO